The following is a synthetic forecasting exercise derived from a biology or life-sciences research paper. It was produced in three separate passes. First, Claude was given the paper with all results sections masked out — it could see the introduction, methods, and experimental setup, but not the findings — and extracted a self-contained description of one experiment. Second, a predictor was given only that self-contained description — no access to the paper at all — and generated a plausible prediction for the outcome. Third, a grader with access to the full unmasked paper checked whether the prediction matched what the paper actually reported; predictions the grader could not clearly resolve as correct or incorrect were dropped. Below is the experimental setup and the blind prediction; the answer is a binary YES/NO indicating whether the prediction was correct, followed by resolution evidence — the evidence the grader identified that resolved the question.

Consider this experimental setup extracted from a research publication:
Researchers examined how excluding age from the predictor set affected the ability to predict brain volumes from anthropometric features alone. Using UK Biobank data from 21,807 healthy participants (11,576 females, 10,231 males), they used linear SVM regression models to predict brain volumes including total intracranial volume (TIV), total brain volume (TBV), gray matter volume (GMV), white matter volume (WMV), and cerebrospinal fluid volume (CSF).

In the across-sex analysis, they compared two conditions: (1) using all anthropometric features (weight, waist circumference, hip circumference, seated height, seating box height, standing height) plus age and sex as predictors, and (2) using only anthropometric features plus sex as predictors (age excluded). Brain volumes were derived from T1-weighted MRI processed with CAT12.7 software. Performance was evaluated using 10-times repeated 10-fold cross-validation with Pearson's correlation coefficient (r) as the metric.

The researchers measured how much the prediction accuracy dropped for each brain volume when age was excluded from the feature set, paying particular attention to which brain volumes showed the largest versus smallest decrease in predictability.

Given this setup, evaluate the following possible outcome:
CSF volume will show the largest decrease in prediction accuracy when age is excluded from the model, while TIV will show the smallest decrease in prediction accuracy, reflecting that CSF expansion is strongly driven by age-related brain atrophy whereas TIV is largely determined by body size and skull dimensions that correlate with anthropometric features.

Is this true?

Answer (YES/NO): YES